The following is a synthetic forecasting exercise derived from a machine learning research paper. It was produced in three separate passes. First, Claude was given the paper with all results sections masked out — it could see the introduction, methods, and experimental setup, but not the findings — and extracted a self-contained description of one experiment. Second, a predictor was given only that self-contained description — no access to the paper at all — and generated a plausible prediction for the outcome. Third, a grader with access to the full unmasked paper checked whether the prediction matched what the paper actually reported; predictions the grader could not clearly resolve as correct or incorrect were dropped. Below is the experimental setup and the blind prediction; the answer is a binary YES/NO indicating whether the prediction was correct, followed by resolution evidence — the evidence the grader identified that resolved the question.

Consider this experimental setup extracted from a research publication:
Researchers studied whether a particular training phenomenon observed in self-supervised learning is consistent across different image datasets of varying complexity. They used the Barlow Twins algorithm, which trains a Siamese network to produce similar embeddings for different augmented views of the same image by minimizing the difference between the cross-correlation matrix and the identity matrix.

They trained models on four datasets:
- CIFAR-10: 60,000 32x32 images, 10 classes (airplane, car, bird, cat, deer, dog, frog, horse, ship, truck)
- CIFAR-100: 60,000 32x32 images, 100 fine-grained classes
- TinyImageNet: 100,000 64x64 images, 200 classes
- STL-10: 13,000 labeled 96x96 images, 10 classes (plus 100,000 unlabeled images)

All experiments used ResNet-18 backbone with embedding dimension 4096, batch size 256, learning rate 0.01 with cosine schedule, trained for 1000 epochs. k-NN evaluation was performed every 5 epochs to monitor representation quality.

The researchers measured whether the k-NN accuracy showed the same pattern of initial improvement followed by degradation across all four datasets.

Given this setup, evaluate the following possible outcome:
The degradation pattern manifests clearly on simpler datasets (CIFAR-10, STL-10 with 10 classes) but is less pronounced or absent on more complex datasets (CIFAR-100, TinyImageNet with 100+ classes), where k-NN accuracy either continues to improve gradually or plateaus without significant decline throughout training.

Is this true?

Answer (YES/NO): NO